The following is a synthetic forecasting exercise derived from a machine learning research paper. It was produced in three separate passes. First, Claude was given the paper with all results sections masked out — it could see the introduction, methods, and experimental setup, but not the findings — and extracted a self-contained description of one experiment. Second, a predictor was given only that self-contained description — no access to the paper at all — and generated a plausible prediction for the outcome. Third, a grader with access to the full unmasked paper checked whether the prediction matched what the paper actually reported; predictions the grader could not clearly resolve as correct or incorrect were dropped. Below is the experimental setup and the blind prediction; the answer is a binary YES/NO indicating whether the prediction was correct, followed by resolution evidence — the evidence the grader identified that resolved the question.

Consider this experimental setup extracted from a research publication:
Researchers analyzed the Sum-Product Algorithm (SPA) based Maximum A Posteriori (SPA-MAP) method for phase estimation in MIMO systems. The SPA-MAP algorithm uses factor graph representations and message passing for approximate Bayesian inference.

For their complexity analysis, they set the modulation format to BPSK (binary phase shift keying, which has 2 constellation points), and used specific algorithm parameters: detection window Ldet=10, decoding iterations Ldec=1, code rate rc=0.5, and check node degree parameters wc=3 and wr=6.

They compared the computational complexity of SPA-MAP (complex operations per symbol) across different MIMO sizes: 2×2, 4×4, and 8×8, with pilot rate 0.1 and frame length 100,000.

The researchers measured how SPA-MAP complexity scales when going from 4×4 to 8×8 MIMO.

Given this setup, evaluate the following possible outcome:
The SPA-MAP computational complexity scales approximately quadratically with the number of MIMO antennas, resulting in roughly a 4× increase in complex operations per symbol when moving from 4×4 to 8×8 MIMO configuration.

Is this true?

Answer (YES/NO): NO